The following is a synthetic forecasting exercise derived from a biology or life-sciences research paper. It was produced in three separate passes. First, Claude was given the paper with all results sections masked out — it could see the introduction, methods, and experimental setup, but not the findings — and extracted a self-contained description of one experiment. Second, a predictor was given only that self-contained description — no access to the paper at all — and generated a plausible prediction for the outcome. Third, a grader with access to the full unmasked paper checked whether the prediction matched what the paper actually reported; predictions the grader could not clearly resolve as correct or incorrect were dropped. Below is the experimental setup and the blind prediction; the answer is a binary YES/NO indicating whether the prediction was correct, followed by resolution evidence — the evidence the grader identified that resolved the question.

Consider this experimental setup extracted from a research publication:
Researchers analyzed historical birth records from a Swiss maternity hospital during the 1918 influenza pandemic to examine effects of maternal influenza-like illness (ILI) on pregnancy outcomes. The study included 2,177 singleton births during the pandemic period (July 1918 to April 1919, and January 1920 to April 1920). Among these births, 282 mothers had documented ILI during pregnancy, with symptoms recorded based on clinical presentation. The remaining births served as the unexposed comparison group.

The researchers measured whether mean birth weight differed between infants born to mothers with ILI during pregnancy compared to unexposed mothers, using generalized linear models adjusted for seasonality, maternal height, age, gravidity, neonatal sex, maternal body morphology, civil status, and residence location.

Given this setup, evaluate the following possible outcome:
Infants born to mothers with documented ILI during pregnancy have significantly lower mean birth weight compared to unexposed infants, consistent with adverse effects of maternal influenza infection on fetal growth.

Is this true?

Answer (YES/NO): YES